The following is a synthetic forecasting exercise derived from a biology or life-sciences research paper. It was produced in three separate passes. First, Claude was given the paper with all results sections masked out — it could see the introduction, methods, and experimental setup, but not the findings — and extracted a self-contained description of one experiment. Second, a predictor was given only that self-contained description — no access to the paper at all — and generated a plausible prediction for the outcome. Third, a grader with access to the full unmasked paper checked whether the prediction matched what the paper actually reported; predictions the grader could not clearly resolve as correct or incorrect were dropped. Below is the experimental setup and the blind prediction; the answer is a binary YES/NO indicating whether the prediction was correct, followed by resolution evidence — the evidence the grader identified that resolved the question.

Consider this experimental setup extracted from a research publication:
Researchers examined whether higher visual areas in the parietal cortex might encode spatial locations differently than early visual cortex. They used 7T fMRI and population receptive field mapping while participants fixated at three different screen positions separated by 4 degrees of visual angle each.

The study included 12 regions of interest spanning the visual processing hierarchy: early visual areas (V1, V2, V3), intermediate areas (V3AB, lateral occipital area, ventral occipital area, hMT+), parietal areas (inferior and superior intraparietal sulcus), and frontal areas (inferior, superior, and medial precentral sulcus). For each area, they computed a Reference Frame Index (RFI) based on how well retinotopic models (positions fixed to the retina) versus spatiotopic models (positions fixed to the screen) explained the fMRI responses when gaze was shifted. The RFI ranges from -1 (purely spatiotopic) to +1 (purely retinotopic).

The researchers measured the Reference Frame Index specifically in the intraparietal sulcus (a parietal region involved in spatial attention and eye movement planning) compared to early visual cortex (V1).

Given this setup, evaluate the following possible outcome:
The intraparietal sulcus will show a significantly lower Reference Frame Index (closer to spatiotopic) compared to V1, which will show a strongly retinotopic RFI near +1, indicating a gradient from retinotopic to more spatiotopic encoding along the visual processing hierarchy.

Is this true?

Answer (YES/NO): NO